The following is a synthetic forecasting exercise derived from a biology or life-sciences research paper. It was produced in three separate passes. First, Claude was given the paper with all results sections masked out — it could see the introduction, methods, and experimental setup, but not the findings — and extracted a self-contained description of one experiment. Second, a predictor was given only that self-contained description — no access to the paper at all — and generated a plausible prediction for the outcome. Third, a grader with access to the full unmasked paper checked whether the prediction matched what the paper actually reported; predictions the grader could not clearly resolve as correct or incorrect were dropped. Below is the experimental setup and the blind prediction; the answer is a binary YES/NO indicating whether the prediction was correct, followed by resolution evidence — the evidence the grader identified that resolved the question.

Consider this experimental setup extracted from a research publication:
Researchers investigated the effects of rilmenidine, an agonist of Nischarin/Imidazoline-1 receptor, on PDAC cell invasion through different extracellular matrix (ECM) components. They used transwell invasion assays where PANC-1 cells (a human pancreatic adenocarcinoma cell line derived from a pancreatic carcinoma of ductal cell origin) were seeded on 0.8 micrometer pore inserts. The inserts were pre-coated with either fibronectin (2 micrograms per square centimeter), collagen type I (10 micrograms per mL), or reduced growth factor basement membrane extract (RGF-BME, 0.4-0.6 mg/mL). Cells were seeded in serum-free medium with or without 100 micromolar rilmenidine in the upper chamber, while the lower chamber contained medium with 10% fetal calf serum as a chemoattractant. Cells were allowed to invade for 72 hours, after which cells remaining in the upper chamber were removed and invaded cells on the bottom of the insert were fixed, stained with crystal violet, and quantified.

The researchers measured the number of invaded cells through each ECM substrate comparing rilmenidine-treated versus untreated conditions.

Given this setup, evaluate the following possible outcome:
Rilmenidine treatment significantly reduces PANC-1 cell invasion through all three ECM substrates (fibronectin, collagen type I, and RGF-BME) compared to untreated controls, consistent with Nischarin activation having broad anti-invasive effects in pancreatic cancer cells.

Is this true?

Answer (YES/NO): NO